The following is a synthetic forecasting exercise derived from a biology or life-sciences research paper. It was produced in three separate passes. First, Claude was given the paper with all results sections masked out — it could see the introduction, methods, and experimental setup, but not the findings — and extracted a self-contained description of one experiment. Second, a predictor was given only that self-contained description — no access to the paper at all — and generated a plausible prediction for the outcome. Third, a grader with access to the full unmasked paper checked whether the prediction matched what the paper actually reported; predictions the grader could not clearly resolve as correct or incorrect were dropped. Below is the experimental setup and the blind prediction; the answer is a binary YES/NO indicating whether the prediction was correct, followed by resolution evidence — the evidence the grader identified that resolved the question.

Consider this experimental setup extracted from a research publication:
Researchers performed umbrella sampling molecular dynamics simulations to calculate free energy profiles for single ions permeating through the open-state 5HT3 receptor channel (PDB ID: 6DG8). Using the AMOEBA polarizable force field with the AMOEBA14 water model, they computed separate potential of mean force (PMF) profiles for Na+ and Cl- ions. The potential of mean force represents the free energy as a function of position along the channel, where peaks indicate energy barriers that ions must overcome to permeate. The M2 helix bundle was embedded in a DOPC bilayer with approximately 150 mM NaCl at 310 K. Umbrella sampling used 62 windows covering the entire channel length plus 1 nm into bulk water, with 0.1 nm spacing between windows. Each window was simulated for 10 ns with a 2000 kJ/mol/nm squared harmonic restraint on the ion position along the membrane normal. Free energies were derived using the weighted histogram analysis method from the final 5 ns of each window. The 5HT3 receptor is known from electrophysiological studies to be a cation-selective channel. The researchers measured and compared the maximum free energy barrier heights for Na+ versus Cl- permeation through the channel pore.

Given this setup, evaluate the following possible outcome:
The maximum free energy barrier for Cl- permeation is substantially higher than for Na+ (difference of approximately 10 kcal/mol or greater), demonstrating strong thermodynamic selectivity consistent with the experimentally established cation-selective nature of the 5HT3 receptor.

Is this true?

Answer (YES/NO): NO